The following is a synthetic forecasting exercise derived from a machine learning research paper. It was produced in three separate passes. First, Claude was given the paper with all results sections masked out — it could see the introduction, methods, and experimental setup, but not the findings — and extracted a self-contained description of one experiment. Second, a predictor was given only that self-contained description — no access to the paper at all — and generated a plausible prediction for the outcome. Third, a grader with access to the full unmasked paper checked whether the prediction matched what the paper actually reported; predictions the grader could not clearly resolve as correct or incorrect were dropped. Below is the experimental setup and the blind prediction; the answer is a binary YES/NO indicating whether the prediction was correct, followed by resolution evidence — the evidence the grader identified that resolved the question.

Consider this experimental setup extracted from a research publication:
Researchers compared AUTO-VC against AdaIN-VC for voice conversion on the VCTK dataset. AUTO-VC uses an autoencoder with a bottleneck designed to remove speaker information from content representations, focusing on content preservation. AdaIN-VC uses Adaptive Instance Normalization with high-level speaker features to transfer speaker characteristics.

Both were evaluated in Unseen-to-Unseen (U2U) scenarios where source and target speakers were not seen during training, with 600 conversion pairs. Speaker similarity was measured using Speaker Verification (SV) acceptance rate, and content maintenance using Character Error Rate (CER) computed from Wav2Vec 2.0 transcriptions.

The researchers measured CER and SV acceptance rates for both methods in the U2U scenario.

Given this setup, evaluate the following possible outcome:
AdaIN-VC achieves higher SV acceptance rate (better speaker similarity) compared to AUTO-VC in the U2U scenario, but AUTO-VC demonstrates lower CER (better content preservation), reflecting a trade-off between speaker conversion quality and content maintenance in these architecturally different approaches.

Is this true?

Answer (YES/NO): YES